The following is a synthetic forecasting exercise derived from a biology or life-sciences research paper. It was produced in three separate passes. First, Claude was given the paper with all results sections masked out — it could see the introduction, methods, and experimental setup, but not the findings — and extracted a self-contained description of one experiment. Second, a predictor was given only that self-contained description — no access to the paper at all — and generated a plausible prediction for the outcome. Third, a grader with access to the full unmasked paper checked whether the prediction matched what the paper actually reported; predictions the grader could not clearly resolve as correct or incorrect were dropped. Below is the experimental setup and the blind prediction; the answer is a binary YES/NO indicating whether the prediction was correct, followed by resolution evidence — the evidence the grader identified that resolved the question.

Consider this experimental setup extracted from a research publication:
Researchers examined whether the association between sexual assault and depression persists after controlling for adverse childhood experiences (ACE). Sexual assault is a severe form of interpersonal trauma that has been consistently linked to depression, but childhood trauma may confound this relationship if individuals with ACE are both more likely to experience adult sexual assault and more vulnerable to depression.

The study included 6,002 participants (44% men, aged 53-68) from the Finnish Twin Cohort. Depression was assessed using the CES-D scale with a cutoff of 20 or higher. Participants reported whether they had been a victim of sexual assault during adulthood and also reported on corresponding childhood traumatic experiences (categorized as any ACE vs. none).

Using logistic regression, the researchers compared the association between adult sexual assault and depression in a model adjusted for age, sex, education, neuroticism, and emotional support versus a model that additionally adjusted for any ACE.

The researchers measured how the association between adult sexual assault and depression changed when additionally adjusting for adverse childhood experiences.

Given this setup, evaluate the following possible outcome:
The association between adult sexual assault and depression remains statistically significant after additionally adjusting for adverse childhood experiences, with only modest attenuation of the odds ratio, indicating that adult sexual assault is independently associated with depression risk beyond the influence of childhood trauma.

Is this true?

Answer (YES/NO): NO